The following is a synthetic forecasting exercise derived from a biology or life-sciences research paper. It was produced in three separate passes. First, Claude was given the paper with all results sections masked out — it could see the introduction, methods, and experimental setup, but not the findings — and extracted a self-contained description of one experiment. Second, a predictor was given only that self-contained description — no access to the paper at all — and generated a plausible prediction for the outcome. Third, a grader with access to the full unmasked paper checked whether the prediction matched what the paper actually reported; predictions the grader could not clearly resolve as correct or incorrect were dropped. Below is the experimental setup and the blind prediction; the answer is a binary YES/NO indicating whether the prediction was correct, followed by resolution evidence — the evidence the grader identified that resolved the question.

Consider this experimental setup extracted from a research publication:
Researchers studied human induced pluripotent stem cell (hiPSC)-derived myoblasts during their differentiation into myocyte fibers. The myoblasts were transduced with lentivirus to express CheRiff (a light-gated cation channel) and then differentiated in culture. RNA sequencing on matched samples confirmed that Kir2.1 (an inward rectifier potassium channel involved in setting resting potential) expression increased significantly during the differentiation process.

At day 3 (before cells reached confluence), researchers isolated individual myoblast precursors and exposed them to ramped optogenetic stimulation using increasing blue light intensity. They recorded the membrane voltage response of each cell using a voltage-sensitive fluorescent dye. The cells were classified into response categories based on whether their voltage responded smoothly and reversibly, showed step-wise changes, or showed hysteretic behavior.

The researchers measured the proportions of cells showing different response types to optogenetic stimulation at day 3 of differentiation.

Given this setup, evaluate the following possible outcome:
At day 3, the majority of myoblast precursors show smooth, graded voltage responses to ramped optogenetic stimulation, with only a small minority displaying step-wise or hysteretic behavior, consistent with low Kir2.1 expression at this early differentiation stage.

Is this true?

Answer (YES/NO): NO